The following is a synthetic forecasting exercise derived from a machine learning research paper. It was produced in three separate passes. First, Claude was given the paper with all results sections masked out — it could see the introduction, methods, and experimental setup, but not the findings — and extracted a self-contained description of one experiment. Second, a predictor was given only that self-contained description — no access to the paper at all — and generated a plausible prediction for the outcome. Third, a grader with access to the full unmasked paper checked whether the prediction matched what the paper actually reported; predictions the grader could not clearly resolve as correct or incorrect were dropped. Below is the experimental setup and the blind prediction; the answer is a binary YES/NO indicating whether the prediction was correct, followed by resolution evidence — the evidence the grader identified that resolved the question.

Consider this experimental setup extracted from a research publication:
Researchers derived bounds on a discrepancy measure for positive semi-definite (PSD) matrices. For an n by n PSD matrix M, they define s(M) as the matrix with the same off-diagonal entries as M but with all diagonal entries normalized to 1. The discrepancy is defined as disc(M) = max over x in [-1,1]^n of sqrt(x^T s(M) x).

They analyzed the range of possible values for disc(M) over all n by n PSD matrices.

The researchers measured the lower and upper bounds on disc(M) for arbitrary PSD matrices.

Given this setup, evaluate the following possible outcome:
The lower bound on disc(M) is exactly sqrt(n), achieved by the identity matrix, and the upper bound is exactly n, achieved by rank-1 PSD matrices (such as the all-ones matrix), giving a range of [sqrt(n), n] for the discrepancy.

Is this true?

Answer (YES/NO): YES